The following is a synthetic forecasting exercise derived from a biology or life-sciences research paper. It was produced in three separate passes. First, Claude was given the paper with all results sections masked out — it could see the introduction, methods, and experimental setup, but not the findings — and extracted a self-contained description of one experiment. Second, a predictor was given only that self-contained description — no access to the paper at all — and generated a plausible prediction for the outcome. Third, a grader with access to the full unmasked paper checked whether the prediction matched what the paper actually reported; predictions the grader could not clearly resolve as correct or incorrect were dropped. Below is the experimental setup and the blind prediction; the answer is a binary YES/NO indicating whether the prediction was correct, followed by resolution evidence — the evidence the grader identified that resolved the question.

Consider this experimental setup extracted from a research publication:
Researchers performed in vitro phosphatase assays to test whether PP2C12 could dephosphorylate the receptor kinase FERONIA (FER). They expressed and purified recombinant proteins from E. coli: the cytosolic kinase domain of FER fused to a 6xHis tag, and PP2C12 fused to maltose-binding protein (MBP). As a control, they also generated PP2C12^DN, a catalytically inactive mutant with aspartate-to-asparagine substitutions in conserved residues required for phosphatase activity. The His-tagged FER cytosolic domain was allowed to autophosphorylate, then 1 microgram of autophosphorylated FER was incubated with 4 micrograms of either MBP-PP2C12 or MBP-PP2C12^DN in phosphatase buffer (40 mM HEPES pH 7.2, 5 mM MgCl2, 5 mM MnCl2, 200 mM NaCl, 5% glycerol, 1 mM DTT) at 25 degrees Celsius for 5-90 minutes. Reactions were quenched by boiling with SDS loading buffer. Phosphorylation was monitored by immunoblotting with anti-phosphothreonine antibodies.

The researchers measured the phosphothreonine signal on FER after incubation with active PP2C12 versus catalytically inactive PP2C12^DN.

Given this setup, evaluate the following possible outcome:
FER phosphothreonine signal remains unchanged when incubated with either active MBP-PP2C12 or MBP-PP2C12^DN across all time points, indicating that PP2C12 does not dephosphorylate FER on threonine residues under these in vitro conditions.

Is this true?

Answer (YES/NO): NO